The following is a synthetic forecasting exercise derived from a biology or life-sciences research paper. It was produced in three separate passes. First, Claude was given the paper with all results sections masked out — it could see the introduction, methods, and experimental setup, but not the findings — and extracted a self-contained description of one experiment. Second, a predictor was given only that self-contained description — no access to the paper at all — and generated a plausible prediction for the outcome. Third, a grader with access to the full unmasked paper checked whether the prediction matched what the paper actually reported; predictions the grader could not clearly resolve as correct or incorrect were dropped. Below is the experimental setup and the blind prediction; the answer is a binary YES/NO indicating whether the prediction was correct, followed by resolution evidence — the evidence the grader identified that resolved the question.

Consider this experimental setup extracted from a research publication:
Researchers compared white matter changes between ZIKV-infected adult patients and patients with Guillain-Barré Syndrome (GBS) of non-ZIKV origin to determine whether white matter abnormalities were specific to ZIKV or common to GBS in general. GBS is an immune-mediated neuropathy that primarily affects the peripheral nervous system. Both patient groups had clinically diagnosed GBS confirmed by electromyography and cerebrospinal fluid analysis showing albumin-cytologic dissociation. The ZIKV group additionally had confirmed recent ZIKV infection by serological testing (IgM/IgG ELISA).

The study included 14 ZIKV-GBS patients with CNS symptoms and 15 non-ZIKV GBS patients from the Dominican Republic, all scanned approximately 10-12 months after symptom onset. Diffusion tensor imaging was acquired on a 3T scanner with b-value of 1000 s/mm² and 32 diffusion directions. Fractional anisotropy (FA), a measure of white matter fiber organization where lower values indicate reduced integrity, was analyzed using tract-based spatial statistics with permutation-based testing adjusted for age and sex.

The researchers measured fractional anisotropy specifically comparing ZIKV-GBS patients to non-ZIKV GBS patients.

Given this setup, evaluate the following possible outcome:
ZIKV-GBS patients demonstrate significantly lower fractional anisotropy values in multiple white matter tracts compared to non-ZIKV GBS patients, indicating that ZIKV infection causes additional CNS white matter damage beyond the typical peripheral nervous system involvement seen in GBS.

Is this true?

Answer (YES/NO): NO